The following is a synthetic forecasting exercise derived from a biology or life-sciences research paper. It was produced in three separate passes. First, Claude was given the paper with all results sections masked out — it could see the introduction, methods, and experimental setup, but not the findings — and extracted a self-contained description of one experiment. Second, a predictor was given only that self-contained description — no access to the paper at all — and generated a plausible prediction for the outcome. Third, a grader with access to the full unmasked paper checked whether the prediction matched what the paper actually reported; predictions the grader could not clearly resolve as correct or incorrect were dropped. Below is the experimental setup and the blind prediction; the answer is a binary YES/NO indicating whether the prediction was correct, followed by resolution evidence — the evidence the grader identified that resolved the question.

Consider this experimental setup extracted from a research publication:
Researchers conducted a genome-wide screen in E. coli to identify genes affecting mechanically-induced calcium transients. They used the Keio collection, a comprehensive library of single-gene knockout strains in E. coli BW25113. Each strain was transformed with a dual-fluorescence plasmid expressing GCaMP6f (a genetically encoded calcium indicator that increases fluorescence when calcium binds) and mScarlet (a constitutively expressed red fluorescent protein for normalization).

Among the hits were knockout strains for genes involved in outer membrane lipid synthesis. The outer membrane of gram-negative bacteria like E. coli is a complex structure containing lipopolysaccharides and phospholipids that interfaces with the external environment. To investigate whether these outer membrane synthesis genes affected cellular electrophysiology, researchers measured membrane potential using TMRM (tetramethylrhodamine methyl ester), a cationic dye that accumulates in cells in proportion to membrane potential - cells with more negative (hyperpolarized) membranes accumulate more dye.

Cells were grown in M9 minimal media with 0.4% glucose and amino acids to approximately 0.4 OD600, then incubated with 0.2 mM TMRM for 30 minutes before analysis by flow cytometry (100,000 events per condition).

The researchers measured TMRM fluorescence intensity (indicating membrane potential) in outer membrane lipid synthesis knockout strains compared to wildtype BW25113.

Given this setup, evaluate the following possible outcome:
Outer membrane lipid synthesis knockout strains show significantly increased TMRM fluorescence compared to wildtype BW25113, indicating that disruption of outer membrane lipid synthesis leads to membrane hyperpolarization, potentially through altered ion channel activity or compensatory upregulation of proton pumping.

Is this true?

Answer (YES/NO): NO